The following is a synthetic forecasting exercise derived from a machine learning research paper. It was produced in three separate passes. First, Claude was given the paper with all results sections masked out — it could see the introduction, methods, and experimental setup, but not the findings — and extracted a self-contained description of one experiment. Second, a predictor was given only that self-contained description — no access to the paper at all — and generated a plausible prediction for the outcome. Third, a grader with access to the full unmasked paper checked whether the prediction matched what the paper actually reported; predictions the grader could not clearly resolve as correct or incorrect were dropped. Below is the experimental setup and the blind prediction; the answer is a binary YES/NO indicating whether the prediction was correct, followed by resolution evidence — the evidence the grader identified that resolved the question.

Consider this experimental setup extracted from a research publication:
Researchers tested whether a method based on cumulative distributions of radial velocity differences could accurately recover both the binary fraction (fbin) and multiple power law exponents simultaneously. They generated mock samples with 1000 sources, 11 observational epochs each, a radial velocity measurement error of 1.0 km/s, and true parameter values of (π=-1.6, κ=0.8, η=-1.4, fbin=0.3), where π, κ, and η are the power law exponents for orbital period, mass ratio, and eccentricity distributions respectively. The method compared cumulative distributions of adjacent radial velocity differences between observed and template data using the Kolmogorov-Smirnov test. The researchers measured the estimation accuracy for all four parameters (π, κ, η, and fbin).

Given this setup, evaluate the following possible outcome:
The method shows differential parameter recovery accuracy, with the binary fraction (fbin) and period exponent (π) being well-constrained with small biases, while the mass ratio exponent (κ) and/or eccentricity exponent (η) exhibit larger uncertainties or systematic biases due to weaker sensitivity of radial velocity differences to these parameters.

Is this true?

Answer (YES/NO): YES